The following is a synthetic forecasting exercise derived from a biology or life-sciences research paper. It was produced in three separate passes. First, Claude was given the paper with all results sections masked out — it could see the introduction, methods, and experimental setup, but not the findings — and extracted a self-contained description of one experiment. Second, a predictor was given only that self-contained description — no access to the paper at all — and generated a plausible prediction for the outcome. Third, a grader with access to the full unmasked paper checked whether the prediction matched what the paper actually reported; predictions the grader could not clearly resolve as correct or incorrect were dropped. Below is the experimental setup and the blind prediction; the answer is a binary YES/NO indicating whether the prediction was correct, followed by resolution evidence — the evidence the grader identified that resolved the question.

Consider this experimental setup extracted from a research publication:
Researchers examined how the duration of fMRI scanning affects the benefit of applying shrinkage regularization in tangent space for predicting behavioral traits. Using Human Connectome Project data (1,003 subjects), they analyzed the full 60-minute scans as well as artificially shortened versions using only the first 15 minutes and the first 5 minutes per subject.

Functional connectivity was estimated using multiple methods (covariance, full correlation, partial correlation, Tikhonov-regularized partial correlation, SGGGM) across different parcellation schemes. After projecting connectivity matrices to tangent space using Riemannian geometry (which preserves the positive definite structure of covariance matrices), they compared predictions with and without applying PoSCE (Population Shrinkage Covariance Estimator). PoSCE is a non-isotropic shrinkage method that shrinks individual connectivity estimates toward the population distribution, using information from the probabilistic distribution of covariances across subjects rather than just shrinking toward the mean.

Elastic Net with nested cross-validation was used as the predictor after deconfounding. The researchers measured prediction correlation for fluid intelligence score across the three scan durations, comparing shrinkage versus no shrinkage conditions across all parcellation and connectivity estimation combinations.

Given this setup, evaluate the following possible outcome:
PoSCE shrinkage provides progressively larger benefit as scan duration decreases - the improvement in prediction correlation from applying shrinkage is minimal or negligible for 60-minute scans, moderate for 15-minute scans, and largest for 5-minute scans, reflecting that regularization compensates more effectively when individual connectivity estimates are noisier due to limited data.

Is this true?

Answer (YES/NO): NO